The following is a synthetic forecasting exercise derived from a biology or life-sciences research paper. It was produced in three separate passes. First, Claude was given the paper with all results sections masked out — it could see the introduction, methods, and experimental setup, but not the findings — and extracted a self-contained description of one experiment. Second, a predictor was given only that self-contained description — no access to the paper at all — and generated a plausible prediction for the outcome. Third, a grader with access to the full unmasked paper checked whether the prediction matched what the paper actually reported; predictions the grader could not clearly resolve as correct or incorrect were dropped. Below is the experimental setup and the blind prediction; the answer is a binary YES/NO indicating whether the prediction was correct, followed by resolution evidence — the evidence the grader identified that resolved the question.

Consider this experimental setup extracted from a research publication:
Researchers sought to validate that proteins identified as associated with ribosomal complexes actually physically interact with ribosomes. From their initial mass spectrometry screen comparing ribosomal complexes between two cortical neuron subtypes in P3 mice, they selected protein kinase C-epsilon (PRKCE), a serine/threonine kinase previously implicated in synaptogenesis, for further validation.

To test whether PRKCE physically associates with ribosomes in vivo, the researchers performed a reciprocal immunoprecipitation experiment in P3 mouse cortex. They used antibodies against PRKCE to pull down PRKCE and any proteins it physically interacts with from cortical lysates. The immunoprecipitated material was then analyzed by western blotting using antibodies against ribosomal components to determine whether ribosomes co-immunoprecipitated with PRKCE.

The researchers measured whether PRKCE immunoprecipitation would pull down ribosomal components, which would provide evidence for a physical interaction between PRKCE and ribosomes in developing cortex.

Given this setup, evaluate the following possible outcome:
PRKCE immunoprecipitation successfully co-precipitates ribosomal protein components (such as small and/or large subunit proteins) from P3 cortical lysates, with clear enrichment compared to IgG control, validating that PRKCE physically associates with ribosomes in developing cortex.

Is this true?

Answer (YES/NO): YES